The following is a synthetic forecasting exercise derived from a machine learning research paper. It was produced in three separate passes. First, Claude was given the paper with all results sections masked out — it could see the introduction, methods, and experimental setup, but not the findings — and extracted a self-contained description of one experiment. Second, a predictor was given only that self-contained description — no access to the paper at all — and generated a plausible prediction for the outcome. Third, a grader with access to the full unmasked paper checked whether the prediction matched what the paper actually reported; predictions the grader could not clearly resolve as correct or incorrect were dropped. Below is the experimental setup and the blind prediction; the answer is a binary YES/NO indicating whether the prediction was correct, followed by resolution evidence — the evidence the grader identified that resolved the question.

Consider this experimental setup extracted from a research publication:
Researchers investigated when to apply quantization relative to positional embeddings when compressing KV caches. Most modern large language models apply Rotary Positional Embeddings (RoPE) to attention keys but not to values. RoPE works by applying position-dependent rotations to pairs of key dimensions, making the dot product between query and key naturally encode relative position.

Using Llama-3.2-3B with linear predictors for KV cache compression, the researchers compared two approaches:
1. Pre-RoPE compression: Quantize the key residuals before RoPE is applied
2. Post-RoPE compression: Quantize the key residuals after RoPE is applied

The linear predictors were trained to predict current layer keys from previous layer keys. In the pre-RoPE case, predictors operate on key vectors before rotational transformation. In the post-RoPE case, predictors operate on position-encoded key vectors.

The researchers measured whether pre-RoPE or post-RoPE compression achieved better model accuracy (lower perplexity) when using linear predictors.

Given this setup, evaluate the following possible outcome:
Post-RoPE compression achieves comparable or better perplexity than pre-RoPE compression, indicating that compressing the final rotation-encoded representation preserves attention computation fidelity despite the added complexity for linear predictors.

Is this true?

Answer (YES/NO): NO